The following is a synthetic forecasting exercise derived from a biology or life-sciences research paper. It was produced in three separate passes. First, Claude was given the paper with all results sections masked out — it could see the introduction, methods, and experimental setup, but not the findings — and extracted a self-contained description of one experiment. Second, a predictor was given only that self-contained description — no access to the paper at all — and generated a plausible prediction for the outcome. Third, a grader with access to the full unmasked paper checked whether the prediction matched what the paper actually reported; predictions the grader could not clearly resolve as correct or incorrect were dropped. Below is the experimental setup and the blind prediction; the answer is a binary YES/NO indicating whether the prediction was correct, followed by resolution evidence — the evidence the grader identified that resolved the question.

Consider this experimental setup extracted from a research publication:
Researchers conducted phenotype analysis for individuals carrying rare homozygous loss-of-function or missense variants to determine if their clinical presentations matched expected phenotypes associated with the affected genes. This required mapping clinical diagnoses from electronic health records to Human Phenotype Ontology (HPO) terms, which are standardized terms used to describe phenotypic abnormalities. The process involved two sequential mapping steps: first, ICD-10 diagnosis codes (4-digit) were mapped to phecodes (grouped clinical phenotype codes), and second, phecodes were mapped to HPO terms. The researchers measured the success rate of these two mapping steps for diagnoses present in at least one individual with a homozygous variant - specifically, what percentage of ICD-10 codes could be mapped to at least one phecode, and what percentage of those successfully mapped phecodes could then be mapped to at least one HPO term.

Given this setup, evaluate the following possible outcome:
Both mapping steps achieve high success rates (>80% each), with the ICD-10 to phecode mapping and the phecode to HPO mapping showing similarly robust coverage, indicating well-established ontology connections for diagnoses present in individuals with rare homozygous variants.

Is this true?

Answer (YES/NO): NO